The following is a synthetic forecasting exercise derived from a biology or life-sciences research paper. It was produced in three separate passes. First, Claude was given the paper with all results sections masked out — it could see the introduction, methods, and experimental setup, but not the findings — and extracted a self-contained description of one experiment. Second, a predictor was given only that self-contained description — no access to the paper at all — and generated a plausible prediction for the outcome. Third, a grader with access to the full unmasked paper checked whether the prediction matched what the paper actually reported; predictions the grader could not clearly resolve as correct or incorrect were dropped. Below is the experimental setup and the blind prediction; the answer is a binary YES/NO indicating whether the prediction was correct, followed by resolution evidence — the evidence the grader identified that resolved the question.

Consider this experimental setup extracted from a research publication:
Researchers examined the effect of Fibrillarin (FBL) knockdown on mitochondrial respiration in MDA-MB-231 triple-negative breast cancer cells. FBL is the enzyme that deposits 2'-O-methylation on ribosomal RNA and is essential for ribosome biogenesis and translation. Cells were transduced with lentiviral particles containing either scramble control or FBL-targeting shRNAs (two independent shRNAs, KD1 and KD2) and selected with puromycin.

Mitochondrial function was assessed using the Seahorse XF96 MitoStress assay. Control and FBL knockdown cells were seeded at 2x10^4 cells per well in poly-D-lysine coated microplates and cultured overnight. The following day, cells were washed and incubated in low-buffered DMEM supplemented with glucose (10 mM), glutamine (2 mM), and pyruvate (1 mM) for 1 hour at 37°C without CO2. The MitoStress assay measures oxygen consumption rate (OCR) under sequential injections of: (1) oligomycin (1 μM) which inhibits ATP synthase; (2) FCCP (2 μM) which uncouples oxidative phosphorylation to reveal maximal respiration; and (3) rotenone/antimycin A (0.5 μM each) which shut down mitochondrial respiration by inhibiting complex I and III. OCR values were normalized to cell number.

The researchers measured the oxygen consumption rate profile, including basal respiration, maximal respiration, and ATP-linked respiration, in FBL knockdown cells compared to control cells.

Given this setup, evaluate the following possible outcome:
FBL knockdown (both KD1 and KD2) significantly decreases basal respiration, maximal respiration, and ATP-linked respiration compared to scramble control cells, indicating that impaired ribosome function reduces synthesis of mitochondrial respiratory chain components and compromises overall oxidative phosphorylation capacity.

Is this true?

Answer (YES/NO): YES